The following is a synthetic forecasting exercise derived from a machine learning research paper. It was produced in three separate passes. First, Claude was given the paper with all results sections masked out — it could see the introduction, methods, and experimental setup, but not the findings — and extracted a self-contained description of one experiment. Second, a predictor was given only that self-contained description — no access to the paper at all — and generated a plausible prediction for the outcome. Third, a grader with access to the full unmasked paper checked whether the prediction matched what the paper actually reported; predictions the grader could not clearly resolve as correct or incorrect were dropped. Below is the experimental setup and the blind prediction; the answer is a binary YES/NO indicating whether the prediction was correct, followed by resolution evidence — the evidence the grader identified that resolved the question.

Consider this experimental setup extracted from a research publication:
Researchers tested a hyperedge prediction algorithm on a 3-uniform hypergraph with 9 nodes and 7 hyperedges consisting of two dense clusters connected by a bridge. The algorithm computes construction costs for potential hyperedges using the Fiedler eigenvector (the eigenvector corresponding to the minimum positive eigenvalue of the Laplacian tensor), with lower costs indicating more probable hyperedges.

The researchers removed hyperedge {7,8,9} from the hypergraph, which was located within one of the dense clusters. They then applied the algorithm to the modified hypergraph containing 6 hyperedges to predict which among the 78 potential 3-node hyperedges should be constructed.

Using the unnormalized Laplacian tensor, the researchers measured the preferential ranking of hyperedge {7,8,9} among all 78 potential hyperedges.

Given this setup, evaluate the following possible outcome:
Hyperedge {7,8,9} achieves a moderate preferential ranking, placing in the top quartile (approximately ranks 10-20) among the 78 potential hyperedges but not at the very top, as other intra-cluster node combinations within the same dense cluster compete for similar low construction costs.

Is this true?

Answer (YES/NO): NO